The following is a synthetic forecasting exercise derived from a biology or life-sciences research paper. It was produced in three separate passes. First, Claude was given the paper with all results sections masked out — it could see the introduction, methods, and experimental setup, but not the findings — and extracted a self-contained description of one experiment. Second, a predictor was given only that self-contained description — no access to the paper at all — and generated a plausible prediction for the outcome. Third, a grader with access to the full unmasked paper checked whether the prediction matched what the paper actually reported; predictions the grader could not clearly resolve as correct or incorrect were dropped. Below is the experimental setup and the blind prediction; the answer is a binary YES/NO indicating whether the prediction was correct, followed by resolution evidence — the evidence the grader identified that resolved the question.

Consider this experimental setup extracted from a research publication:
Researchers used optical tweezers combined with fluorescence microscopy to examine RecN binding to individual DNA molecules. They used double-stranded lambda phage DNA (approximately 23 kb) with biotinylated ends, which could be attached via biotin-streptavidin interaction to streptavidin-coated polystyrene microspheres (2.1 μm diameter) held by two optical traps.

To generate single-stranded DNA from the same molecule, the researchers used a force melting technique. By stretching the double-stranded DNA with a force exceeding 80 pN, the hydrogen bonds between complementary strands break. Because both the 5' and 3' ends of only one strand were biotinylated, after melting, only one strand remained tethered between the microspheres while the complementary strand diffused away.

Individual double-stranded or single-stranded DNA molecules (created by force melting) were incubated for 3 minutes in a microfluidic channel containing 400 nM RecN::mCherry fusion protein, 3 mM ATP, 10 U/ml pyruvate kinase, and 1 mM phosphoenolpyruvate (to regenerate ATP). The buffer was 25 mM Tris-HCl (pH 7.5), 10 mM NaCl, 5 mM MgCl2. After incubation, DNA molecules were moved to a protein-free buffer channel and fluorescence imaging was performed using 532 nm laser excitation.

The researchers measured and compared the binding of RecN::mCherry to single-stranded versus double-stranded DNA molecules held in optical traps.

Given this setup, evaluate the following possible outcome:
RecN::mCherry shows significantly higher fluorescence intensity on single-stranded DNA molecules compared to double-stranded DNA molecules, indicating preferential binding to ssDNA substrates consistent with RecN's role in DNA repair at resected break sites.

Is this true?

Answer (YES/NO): YES